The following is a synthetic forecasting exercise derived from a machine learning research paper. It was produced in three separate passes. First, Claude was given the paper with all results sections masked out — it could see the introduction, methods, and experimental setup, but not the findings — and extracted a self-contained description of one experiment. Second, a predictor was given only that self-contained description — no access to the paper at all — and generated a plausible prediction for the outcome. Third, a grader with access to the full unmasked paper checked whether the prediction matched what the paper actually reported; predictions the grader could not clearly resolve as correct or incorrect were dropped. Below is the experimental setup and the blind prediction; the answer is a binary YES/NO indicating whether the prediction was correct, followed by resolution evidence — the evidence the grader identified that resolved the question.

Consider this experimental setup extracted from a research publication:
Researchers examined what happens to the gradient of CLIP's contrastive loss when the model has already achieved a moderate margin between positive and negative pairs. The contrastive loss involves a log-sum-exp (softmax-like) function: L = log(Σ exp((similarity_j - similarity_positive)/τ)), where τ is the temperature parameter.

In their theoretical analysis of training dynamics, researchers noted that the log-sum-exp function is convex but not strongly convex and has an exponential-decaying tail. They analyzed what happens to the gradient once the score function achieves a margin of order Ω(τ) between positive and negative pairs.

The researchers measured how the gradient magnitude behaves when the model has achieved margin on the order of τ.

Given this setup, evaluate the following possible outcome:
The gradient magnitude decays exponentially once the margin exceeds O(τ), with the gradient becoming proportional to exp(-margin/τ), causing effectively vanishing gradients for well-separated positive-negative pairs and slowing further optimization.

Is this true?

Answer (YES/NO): YES